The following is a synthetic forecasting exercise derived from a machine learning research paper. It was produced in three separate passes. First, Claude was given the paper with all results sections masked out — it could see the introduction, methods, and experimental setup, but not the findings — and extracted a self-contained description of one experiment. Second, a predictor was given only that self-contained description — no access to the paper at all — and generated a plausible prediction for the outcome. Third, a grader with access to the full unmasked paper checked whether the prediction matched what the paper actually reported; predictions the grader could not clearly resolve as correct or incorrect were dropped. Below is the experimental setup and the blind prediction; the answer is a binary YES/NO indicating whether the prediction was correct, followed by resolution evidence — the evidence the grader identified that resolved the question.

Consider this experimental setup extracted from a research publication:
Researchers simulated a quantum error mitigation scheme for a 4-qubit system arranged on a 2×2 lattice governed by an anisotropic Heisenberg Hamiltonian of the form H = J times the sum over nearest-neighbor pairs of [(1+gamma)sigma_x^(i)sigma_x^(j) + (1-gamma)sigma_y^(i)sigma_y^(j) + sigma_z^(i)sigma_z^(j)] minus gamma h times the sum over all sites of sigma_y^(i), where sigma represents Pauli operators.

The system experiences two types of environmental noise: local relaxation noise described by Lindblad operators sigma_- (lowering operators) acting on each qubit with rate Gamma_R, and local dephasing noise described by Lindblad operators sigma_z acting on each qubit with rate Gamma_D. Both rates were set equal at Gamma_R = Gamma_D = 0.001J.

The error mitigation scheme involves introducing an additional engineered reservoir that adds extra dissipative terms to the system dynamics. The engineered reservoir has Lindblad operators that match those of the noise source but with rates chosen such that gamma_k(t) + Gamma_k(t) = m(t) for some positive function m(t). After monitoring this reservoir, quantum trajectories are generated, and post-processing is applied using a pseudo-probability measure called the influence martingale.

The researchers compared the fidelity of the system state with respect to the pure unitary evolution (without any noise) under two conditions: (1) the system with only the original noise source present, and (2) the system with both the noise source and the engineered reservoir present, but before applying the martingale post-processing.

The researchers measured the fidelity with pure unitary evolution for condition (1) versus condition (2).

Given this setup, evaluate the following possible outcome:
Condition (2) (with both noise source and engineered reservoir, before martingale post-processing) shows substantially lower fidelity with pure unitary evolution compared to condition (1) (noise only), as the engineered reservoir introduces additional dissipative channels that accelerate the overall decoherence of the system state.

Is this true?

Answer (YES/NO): YES